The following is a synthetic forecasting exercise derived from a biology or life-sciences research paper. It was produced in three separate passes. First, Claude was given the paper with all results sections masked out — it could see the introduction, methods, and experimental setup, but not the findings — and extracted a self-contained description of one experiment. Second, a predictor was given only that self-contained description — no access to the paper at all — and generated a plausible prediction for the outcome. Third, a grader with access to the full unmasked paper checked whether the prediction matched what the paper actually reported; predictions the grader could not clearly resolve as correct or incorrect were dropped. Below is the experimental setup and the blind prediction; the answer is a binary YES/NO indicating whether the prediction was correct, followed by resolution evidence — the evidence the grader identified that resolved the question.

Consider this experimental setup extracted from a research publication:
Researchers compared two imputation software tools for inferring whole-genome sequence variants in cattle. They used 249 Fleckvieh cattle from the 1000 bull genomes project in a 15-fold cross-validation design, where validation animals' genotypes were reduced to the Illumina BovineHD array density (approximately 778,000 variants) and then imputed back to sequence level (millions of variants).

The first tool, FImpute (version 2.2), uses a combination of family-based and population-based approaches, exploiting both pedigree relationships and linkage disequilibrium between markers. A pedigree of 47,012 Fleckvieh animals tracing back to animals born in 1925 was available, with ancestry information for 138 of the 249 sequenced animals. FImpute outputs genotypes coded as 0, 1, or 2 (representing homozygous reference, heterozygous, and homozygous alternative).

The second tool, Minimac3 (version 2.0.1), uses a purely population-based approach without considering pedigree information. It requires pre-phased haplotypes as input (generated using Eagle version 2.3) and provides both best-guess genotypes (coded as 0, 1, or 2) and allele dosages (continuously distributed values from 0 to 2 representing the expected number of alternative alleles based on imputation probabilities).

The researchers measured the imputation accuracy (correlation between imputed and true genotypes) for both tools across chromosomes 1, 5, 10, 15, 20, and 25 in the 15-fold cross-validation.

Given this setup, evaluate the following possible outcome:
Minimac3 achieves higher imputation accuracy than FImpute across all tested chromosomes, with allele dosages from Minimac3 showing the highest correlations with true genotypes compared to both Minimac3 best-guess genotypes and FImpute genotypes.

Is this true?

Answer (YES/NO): YES